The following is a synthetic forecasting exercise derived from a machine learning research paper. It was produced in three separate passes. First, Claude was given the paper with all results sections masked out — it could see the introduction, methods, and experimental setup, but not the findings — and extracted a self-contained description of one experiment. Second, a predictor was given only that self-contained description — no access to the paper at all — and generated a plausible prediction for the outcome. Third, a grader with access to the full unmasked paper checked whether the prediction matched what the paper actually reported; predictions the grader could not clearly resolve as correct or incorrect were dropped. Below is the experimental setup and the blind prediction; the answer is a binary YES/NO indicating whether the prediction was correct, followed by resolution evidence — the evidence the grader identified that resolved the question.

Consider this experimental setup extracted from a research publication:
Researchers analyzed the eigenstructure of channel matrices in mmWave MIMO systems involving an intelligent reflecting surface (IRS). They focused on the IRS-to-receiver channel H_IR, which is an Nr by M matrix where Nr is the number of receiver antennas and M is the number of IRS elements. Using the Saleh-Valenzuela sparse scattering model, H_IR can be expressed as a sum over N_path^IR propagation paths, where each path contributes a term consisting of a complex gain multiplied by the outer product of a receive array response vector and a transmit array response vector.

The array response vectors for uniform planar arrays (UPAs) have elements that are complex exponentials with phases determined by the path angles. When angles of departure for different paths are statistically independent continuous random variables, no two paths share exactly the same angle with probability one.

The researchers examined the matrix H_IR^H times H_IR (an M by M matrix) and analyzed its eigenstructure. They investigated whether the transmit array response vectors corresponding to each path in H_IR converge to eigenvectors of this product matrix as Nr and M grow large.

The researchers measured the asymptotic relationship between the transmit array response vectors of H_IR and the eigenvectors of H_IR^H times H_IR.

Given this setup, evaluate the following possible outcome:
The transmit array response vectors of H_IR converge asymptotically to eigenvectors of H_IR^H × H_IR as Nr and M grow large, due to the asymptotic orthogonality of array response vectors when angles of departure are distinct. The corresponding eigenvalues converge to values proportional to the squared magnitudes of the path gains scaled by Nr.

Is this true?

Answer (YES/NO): NO